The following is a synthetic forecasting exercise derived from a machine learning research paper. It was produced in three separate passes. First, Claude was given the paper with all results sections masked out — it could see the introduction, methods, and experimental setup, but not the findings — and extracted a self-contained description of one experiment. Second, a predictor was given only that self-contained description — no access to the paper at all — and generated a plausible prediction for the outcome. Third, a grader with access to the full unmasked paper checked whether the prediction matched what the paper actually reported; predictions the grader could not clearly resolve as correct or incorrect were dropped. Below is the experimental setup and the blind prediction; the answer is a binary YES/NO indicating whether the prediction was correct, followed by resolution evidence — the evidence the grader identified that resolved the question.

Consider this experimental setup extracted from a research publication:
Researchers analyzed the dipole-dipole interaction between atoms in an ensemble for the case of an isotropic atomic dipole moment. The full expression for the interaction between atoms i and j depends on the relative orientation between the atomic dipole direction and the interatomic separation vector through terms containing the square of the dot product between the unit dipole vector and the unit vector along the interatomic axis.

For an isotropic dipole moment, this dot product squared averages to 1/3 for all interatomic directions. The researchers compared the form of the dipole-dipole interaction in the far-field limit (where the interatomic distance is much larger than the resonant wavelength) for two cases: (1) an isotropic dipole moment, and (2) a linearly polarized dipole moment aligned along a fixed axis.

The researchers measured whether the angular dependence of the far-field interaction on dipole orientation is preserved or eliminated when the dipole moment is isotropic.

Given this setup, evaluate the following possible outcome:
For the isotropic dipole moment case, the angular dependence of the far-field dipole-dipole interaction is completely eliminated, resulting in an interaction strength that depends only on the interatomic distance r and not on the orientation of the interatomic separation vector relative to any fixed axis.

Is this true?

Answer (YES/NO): YES